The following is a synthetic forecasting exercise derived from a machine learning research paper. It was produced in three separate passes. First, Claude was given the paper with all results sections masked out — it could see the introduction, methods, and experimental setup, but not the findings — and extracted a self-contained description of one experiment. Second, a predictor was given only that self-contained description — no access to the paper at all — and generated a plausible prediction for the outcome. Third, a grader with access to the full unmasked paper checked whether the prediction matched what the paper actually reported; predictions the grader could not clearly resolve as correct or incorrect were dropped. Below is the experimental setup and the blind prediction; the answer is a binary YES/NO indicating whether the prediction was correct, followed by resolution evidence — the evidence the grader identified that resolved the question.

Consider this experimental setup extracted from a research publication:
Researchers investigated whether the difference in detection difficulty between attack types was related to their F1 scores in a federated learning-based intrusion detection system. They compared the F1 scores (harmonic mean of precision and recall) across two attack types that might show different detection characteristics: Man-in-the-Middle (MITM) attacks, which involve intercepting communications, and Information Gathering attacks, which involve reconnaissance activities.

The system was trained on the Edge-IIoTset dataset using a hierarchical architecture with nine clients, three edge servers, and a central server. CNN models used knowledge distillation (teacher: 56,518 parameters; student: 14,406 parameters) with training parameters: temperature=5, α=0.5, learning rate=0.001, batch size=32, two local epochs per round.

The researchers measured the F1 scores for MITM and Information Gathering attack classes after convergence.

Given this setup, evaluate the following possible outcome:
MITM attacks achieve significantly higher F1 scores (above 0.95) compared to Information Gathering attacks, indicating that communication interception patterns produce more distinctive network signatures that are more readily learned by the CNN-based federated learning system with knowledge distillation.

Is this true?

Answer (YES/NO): YES